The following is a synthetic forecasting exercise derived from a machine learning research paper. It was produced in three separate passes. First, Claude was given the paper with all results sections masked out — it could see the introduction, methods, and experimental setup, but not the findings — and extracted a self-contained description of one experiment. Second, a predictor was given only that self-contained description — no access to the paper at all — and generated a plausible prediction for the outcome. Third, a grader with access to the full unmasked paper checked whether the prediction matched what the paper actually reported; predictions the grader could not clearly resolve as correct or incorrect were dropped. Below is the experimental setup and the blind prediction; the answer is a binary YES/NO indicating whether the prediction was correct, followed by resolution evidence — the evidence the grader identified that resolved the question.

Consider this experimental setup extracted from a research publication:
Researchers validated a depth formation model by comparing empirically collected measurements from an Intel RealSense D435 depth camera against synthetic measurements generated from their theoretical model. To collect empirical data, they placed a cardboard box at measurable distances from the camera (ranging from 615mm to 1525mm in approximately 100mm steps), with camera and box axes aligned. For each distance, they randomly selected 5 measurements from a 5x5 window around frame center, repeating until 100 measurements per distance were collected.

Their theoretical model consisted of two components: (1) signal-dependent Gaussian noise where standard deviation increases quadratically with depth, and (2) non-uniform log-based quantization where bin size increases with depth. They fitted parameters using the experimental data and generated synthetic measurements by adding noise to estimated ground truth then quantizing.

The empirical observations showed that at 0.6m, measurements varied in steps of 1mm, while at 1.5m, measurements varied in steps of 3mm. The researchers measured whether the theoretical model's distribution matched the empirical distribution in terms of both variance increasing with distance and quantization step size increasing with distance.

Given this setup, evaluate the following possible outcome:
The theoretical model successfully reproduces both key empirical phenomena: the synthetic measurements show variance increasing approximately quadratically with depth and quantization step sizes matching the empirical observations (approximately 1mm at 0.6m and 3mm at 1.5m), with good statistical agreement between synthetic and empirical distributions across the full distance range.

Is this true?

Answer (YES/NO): NO